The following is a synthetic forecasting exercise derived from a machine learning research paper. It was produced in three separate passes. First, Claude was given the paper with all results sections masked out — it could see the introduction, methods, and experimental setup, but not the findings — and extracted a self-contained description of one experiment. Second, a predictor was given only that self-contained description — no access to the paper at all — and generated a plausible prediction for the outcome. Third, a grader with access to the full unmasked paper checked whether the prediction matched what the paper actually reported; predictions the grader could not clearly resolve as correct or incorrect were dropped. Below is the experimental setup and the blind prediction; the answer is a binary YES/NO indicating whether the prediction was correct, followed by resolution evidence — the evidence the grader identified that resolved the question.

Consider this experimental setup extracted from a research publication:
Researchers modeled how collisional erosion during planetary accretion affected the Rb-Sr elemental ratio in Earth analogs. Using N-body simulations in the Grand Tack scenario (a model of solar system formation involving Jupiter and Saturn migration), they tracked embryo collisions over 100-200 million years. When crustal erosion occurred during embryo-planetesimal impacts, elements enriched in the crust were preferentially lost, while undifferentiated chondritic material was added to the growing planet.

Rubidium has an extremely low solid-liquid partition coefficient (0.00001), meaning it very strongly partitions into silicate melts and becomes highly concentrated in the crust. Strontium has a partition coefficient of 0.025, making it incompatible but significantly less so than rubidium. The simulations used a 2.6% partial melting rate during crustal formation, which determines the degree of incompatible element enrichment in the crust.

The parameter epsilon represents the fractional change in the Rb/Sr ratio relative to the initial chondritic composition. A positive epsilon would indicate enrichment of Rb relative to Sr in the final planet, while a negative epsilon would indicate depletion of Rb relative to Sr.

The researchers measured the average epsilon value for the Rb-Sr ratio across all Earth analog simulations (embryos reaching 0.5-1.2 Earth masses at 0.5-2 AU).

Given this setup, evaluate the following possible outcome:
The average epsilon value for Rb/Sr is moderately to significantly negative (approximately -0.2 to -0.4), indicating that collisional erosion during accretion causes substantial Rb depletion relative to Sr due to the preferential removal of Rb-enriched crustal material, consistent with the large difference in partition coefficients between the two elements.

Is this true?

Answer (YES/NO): NO